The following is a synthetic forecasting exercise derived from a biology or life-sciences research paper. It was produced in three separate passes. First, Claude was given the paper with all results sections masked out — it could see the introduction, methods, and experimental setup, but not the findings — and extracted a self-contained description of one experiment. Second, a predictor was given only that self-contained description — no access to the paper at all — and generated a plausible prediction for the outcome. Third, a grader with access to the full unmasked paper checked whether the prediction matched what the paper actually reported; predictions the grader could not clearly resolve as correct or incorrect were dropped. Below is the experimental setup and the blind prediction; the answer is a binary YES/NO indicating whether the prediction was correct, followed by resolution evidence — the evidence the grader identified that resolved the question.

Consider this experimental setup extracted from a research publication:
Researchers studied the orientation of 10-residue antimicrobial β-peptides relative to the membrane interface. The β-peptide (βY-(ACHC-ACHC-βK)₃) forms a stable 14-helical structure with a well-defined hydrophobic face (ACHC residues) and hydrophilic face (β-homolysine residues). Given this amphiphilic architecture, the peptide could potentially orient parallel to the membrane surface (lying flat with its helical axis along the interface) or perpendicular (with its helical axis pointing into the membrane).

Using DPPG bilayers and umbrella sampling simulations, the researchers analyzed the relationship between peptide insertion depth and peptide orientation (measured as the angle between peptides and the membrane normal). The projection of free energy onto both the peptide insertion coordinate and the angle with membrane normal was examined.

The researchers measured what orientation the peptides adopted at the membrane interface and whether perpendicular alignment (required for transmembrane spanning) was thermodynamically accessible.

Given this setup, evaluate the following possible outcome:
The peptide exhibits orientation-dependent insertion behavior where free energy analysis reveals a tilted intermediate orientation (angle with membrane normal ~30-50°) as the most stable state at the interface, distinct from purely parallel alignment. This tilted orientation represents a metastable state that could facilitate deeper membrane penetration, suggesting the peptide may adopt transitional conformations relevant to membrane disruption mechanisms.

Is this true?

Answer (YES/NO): NO